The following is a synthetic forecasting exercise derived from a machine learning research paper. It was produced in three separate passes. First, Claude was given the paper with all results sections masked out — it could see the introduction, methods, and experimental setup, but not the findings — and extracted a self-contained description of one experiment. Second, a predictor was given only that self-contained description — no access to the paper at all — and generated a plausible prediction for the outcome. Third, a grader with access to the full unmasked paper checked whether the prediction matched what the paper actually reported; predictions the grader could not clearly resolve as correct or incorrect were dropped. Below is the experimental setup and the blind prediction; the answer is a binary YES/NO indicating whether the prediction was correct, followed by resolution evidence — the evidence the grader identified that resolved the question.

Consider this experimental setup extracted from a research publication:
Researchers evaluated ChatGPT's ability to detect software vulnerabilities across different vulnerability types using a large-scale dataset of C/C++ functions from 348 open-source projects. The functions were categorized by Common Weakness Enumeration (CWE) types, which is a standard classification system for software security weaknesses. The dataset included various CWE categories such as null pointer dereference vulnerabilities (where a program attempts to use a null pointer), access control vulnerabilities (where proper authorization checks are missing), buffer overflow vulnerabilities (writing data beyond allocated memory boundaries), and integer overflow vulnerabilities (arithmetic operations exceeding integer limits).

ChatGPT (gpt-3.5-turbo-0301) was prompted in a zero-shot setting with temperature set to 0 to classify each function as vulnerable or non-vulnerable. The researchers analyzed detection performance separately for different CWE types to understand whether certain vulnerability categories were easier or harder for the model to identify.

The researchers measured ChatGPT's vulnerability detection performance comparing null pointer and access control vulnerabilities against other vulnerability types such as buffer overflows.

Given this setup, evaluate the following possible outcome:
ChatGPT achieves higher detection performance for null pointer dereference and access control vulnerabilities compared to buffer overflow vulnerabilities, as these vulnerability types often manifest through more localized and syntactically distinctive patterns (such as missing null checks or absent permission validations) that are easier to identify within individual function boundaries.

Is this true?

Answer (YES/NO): YES